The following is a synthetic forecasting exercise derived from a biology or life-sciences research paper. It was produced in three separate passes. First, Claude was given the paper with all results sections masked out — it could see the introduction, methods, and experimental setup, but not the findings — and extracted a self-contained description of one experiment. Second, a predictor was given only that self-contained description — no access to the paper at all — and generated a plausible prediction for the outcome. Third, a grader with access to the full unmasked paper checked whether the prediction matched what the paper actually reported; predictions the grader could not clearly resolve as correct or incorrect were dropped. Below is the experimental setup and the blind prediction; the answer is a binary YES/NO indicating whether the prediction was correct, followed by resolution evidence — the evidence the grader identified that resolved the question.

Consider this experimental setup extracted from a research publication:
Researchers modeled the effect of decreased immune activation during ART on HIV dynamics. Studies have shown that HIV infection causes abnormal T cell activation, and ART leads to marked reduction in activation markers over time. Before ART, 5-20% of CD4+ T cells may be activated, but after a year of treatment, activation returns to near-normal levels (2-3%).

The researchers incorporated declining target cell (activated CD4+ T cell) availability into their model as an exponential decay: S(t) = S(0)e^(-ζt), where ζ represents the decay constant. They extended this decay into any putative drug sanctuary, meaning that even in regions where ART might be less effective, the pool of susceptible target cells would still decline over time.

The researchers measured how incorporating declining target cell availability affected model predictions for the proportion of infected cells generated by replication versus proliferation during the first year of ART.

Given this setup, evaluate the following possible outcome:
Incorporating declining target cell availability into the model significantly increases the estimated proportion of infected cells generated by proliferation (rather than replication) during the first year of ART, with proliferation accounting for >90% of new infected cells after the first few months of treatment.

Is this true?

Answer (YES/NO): YES